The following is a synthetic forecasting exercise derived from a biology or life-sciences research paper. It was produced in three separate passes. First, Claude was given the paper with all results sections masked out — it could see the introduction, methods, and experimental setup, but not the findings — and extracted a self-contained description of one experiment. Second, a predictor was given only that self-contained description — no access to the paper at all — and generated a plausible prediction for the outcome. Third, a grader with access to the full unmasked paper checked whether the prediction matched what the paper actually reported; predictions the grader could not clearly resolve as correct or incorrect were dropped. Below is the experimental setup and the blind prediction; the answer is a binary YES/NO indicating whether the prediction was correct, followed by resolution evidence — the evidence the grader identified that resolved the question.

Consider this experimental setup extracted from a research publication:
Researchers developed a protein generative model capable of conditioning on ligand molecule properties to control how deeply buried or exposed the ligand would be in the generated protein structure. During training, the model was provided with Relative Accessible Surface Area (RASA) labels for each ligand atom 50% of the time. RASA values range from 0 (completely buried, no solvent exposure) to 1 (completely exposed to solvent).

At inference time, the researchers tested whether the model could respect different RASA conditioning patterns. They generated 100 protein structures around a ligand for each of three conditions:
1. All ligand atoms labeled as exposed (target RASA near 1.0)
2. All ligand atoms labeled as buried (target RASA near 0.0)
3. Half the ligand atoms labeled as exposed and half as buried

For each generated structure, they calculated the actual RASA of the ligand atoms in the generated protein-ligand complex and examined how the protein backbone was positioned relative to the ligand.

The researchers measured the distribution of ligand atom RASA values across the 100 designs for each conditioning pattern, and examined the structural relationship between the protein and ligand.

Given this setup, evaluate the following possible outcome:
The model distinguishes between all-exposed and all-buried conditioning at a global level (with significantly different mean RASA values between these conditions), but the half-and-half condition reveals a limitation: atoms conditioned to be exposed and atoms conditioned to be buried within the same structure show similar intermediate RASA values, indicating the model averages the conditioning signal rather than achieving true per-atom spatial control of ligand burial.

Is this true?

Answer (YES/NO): NO